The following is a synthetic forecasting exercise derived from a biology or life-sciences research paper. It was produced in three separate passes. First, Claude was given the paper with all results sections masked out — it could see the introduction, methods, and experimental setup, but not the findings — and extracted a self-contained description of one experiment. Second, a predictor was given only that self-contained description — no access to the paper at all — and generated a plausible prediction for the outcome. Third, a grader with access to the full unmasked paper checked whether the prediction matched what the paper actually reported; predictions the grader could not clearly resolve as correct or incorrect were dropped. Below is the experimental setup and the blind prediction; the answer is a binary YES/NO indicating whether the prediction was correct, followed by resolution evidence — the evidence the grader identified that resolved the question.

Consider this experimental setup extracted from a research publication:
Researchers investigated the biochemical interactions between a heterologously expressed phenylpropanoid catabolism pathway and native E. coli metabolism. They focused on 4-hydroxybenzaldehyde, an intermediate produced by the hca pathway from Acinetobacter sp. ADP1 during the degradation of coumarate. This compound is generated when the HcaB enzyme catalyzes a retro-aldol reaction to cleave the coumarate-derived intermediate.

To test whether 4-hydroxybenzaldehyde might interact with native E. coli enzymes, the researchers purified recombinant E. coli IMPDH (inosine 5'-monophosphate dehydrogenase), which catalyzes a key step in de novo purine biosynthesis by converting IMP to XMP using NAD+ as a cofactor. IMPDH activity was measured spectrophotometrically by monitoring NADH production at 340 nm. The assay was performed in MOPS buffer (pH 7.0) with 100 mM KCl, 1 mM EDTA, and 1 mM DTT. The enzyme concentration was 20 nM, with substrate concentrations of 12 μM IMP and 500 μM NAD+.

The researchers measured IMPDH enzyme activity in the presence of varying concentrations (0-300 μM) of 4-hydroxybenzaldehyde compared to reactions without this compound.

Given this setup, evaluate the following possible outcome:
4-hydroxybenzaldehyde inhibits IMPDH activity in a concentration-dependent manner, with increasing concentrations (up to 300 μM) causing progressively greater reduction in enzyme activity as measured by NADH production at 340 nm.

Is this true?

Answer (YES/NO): YES